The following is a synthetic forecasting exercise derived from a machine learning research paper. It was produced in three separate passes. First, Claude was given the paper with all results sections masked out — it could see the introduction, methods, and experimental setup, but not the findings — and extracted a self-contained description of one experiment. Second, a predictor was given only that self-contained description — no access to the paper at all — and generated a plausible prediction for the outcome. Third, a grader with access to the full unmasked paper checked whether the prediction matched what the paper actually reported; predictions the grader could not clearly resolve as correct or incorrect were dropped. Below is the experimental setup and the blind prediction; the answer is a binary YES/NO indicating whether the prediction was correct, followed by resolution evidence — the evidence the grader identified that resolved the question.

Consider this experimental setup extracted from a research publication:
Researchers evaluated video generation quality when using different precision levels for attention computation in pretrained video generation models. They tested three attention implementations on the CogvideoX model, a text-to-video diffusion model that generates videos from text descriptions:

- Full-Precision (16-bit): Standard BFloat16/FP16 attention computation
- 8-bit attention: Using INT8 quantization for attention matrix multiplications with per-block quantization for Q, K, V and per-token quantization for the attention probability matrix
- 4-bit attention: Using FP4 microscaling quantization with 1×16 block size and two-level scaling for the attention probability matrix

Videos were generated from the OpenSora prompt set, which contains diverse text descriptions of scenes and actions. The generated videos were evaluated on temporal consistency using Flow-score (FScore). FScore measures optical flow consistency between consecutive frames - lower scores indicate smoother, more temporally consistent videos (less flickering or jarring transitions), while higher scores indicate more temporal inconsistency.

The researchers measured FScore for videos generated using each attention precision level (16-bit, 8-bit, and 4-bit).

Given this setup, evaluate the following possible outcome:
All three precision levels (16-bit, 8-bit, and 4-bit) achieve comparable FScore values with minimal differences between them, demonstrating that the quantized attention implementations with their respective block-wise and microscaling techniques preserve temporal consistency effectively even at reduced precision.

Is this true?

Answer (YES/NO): NO